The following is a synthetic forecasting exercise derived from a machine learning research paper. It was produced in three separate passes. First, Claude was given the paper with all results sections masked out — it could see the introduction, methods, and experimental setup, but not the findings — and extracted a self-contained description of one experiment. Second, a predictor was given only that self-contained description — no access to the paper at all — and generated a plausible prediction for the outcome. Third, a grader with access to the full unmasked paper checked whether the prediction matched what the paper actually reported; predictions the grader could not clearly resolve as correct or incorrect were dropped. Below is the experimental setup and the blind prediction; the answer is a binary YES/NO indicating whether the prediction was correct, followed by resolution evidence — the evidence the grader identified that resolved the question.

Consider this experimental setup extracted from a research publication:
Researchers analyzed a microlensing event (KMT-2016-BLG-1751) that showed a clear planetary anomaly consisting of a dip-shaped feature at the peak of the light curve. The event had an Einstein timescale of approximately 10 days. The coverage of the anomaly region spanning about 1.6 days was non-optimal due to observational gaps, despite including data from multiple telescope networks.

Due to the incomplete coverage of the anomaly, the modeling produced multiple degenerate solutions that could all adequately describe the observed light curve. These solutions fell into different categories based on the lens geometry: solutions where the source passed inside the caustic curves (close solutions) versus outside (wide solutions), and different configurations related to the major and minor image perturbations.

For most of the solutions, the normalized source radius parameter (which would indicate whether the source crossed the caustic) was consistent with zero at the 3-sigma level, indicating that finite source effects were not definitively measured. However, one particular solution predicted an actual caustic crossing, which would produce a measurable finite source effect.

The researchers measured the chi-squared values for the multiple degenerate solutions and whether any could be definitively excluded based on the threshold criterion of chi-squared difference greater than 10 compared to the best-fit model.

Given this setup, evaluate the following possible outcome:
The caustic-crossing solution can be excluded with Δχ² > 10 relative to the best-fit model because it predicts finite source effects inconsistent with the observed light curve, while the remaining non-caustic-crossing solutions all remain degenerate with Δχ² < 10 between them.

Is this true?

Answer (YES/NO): YES